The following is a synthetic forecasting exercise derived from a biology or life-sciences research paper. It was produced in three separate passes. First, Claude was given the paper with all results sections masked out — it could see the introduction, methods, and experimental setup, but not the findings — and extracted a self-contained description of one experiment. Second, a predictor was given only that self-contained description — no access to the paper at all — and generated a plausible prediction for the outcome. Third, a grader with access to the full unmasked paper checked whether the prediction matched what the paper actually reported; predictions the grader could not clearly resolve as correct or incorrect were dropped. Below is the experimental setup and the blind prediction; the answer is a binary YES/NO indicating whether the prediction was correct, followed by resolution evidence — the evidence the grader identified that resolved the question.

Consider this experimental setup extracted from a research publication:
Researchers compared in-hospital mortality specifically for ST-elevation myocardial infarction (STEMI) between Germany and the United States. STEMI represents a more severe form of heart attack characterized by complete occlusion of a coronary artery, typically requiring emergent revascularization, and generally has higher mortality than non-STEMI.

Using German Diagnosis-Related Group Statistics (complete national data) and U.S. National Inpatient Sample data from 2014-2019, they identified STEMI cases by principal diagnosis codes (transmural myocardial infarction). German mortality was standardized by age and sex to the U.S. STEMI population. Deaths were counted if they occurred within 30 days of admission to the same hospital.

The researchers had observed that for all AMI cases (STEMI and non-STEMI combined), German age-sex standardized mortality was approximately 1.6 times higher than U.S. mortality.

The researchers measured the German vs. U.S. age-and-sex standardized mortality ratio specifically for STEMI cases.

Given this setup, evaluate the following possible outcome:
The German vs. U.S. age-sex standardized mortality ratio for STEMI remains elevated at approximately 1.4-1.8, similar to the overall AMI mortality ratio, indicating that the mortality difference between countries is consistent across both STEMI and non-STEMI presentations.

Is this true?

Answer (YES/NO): NO